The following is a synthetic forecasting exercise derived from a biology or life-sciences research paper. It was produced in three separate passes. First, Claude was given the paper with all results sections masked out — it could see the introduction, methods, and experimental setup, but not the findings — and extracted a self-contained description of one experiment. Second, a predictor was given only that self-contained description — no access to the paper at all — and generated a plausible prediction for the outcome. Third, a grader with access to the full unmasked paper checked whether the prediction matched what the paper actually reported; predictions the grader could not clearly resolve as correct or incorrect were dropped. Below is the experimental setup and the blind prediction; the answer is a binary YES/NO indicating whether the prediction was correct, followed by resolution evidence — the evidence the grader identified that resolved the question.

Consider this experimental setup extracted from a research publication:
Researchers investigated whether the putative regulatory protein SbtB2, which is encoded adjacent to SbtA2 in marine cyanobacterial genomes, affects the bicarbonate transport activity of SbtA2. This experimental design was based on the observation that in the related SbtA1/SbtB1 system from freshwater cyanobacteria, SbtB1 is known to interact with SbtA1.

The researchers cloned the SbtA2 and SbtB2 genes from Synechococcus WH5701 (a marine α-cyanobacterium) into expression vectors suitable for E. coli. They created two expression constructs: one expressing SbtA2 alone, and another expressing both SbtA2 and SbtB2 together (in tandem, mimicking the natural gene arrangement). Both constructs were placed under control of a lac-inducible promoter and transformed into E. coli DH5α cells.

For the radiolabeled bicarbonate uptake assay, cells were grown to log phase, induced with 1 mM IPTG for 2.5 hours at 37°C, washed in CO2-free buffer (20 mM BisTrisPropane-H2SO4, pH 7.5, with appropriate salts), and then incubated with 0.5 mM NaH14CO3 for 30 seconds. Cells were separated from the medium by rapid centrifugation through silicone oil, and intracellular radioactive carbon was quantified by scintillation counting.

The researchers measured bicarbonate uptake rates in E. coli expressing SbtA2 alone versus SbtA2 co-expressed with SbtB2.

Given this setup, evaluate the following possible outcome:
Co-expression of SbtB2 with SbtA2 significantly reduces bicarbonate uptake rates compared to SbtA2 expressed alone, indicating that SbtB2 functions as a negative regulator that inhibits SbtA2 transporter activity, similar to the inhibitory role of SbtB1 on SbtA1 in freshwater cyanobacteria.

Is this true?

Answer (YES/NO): YES